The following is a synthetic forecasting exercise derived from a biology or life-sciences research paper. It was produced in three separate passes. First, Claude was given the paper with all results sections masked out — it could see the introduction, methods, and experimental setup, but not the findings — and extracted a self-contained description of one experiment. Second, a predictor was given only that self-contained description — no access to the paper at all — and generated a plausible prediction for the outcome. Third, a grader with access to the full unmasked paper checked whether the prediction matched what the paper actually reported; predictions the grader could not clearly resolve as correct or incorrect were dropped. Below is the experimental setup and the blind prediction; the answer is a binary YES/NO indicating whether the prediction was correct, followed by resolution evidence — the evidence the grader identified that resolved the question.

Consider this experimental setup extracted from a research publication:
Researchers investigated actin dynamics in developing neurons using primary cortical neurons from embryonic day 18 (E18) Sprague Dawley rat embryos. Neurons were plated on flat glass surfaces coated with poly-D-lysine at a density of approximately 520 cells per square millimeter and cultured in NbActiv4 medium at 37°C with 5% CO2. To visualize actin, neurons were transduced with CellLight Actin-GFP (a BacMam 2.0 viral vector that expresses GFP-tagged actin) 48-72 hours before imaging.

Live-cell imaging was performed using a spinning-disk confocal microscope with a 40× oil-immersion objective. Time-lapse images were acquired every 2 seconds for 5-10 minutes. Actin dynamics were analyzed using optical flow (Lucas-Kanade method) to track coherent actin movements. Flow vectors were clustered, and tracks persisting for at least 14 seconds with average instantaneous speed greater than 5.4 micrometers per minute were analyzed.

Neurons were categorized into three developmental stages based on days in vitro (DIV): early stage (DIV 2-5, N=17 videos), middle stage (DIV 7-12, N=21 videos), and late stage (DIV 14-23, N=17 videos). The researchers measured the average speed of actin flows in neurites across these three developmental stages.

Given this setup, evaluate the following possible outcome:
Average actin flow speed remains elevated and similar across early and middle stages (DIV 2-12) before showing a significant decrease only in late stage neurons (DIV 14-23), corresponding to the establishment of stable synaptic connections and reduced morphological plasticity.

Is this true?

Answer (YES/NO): NO